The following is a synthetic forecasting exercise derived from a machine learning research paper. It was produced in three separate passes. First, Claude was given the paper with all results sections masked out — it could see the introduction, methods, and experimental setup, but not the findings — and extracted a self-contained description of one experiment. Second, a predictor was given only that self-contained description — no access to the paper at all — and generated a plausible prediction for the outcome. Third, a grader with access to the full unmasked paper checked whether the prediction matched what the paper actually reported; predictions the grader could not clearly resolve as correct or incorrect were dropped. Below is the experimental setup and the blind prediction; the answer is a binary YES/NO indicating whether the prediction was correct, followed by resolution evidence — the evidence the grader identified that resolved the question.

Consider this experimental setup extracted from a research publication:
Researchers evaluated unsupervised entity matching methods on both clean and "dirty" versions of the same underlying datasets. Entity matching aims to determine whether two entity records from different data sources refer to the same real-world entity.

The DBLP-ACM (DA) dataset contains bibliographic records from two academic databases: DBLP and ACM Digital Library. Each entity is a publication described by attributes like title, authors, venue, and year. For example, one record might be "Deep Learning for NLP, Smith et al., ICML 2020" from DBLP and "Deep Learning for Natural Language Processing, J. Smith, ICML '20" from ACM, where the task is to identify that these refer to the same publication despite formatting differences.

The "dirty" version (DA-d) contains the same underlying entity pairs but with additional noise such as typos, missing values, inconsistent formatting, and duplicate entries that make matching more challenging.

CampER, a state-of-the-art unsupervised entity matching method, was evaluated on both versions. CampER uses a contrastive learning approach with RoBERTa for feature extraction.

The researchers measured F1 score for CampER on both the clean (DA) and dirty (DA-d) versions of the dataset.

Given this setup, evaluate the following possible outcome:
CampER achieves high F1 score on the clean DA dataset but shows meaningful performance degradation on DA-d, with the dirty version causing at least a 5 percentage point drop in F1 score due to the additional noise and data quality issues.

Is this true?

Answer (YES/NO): NO